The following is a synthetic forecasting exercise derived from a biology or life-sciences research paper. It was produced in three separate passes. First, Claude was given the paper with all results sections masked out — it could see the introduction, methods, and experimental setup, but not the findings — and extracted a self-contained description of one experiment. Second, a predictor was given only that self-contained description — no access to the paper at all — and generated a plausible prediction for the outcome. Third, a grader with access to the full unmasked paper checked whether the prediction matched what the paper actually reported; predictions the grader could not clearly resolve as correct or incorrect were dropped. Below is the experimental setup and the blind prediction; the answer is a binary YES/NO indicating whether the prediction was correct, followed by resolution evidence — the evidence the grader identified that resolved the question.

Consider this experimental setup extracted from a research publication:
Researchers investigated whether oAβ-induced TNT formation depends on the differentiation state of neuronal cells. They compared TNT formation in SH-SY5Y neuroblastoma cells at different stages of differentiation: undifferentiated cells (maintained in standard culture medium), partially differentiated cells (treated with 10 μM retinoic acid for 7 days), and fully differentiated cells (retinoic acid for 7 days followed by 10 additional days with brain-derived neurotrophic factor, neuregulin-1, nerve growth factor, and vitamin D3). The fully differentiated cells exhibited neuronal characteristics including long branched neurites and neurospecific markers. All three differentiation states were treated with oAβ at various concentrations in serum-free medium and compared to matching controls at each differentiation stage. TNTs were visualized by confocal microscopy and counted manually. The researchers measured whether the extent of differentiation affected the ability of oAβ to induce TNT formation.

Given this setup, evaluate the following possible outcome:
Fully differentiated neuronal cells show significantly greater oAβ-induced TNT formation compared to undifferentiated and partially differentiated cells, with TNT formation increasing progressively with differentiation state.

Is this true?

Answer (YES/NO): NO